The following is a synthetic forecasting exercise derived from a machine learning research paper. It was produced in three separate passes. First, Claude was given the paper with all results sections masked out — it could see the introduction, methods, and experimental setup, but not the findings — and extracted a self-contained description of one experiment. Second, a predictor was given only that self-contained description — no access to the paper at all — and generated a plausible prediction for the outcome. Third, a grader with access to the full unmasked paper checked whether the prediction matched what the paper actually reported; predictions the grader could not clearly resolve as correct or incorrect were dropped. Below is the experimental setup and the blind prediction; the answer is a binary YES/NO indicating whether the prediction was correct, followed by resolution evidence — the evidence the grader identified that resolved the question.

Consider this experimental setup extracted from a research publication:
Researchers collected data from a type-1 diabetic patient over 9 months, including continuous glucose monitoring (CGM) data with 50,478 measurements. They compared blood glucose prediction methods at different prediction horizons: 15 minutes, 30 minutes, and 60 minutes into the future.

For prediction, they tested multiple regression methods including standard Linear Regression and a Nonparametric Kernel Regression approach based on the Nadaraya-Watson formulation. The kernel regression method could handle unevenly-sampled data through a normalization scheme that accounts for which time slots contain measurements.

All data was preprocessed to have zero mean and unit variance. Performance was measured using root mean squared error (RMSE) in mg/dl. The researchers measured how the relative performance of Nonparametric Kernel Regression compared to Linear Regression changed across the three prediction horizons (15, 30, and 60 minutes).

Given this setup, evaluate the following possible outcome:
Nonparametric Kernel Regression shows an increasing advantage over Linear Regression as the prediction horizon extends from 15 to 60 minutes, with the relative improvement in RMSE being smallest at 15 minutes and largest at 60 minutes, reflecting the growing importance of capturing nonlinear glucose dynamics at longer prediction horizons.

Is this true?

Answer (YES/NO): YES